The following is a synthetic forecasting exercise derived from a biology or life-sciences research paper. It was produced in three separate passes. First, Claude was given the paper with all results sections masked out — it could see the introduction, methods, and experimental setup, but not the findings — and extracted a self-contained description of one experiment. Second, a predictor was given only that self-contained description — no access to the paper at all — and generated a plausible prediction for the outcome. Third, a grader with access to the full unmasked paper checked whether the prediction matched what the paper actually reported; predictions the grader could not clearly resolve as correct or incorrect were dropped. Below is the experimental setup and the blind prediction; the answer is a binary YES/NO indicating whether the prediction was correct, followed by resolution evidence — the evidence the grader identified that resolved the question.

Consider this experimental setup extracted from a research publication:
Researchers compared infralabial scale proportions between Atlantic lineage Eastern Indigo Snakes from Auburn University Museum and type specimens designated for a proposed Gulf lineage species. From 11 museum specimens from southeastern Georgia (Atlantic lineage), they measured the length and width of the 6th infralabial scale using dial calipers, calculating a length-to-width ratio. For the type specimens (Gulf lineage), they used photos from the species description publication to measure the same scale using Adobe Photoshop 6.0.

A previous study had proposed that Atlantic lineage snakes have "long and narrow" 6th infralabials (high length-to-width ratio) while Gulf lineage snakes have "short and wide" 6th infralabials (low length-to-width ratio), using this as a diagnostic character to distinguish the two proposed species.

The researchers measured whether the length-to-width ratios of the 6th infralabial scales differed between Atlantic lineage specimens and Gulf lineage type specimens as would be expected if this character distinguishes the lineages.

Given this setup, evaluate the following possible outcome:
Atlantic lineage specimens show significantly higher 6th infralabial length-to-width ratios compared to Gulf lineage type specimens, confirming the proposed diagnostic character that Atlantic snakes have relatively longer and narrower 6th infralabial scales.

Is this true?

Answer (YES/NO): NO